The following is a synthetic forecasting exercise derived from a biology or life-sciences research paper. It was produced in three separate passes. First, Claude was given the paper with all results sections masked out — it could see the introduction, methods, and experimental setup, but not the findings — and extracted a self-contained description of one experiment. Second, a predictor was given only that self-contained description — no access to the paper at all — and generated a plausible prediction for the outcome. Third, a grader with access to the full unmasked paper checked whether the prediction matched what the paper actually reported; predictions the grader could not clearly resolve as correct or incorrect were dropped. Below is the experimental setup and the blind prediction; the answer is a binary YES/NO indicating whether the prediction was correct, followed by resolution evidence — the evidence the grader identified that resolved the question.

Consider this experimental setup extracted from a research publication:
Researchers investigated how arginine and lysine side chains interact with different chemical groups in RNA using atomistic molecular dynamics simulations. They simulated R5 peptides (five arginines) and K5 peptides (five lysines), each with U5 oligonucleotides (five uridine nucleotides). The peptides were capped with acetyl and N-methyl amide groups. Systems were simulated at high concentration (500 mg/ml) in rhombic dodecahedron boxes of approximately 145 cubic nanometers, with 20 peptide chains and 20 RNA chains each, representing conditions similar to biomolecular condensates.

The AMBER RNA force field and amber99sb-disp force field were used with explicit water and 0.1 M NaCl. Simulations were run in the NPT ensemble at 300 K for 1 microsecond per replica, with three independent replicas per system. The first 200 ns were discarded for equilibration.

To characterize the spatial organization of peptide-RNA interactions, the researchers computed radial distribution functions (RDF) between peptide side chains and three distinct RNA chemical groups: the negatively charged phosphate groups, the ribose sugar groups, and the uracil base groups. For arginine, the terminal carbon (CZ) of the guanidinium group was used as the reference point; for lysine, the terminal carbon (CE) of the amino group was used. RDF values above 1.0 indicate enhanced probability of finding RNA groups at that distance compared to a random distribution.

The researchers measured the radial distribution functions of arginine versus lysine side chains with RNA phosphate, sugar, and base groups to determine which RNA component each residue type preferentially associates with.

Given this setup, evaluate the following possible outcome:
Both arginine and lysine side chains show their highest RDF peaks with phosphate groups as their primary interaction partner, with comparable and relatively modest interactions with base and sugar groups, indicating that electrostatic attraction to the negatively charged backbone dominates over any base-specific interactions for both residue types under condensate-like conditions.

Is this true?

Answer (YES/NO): NO